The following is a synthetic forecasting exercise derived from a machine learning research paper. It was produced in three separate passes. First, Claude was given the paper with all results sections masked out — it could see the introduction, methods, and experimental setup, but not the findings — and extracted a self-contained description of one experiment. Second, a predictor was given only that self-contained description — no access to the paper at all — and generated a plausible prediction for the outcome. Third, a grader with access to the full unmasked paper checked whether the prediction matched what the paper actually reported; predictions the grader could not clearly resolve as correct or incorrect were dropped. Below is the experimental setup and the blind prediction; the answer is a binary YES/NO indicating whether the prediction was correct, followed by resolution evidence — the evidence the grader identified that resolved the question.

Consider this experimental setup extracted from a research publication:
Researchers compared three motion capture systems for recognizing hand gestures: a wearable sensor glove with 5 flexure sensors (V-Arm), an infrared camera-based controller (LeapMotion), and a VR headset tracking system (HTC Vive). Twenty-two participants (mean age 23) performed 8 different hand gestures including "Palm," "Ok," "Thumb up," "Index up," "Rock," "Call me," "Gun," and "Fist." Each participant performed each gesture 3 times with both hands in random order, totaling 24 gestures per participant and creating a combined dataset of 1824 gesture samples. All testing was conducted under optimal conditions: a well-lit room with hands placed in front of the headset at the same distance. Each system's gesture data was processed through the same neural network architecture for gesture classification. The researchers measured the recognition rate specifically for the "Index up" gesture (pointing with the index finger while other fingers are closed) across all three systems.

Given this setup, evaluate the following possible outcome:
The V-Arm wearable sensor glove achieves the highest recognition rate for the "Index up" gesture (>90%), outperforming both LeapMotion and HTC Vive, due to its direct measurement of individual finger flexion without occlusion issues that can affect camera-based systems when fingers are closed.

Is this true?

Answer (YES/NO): NO